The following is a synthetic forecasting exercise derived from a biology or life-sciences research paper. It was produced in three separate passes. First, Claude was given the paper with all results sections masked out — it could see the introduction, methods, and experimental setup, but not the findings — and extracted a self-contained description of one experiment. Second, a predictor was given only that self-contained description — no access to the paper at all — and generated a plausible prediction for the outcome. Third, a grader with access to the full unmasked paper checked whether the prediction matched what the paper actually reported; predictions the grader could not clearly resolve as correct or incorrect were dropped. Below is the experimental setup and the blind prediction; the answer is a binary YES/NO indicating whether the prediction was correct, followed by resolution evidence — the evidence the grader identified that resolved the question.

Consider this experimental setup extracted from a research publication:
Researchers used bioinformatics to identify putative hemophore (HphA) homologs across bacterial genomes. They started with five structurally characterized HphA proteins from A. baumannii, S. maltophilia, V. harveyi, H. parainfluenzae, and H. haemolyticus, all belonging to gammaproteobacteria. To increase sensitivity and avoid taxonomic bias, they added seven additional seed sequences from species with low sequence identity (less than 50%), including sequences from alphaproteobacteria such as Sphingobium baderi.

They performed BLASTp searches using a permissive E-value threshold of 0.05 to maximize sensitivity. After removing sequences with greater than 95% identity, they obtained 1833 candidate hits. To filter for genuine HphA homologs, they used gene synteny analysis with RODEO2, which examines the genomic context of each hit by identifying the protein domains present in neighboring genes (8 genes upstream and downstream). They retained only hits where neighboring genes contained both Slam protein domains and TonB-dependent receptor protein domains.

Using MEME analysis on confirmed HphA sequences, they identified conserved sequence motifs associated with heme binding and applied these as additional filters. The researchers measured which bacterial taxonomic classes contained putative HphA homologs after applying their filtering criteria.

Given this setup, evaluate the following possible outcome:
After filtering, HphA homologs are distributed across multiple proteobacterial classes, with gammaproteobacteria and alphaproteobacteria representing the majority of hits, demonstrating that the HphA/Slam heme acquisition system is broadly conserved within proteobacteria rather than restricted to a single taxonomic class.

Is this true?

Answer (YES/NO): NO